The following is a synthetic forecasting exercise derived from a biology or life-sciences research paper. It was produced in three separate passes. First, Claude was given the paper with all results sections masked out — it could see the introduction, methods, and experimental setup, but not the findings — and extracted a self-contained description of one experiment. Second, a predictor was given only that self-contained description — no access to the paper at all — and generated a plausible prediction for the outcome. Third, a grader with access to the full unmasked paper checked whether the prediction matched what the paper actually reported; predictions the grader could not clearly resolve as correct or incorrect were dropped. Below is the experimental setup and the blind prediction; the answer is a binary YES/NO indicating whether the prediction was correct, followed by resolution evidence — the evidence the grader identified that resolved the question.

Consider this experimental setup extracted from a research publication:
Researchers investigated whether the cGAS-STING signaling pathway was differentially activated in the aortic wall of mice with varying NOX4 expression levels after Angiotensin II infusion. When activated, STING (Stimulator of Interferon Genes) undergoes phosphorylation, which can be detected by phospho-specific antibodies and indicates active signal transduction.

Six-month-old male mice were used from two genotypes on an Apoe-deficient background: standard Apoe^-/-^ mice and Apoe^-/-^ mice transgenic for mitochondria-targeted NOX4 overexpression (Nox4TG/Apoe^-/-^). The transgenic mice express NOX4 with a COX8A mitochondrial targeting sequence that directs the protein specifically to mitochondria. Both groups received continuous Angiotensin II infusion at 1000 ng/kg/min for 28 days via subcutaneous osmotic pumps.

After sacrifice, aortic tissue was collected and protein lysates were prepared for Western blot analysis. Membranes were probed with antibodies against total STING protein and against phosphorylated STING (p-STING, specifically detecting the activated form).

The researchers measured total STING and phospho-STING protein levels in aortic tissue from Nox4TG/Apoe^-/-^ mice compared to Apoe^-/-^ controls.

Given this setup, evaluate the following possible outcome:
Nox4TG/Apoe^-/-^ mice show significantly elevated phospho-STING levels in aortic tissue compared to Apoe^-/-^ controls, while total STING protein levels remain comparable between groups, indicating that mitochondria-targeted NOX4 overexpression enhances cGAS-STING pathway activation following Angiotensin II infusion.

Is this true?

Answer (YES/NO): NO